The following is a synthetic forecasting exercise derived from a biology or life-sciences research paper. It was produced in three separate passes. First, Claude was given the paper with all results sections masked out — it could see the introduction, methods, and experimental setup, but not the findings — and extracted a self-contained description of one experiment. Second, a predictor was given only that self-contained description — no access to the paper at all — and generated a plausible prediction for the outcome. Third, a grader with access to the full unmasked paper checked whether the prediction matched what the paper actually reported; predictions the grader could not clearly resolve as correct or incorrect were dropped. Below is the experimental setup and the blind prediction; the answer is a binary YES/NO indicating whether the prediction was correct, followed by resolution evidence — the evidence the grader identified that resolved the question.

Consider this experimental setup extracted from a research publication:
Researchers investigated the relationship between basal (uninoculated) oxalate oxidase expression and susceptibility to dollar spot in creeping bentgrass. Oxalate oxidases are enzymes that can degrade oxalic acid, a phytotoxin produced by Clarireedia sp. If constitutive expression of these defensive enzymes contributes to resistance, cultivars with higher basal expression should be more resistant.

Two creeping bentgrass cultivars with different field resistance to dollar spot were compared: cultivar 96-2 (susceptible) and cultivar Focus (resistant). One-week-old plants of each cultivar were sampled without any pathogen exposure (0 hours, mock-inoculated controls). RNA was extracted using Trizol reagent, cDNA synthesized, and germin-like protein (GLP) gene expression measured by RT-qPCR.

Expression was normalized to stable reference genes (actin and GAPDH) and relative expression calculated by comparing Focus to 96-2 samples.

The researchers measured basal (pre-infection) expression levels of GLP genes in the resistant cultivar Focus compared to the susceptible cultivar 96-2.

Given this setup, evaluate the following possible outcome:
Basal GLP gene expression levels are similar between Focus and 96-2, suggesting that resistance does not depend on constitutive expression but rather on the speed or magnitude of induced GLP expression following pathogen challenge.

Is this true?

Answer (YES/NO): NO